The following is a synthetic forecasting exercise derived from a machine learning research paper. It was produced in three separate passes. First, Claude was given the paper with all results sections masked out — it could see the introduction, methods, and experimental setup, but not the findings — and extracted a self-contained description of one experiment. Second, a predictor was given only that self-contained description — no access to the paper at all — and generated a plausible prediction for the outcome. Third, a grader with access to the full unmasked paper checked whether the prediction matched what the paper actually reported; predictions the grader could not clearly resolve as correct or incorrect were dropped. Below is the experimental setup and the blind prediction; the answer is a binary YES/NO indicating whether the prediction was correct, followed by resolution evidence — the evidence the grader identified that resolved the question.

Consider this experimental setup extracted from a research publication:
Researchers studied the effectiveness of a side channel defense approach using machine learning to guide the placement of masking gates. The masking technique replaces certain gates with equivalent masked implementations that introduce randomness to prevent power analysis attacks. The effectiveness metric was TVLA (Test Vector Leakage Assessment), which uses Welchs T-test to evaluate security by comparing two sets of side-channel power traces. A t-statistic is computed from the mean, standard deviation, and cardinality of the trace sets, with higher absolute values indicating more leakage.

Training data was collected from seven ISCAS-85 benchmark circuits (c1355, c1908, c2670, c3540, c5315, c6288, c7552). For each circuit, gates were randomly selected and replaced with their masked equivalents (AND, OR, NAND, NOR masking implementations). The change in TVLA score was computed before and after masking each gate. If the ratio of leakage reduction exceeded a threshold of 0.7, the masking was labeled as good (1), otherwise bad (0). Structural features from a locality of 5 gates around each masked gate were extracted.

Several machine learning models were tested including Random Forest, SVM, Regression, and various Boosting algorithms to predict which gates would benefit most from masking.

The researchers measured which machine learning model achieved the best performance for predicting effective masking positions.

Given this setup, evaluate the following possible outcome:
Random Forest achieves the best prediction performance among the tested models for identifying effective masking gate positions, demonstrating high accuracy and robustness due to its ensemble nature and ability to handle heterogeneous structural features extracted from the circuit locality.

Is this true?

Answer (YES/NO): NO